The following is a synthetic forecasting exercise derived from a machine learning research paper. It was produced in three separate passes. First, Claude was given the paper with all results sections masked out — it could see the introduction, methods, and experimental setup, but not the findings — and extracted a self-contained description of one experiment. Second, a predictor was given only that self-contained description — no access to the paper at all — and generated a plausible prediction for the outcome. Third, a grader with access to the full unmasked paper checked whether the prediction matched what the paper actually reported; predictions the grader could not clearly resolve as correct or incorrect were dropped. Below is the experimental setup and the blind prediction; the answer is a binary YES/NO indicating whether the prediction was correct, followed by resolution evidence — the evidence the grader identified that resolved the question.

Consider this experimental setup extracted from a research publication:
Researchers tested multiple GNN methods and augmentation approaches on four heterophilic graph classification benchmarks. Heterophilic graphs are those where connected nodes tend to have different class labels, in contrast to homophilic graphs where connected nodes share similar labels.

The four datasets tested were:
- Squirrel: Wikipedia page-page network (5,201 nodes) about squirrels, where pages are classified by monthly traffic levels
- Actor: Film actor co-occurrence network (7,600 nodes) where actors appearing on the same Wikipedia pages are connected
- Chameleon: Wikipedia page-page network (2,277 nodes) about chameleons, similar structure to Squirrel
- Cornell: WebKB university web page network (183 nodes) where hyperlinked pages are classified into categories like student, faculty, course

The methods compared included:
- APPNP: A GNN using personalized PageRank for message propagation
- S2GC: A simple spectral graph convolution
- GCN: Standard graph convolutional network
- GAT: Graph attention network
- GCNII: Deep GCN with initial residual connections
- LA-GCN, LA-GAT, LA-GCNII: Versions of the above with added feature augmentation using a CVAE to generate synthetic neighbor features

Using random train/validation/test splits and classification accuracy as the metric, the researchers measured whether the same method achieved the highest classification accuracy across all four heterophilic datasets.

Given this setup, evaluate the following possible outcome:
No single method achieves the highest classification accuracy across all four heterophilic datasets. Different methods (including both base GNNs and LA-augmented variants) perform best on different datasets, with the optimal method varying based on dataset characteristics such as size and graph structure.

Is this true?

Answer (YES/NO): YES